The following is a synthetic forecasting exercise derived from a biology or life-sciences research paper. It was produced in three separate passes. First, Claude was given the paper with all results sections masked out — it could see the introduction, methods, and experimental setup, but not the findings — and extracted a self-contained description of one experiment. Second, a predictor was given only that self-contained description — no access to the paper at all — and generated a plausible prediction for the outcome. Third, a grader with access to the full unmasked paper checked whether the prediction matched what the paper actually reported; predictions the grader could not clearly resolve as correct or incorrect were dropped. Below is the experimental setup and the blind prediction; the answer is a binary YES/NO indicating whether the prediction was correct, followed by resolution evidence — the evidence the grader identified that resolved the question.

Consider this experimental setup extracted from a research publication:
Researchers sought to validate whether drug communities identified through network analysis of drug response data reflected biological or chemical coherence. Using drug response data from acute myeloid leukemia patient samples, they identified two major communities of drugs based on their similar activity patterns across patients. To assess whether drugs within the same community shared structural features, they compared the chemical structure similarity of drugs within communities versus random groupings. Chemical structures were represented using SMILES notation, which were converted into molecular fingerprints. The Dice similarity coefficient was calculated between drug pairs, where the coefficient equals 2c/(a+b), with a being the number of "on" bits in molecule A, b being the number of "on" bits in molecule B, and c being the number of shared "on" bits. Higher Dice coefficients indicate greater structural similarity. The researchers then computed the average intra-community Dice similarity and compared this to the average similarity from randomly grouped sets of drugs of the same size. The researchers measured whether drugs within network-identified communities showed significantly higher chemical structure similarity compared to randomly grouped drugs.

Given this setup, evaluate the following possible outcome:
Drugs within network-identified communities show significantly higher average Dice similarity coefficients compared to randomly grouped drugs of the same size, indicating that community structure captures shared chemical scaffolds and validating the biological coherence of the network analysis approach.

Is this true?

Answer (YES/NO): YES